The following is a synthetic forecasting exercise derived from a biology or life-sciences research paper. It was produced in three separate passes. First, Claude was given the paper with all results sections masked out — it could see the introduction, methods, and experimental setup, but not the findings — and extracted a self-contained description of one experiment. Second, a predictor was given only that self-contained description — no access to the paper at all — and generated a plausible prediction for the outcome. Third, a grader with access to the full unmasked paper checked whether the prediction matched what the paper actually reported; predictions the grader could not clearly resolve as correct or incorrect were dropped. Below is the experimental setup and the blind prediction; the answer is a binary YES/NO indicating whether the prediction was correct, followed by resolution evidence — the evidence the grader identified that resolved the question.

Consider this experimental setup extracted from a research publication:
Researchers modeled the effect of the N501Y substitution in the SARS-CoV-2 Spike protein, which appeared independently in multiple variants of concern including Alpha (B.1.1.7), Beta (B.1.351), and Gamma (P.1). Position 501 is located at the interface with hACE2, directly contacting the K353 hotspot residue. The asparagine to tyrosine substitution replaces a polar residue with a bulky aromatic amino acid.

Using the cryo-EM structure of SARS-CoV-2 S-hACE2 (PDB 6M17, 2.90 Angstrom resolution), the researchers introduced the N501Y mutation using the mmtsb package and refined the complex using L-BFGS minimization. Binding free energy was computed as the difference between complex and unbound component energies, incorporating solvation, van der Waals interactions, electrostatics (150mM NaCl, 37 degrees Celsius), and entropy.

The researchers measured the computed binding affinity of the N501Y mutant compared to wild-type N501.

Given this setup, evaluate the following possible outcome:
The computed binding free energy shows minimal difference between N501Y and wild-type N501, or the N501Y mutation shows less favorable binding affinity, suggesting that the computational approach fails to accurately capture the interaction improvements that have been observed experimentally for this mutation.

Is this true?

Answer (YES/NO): NO